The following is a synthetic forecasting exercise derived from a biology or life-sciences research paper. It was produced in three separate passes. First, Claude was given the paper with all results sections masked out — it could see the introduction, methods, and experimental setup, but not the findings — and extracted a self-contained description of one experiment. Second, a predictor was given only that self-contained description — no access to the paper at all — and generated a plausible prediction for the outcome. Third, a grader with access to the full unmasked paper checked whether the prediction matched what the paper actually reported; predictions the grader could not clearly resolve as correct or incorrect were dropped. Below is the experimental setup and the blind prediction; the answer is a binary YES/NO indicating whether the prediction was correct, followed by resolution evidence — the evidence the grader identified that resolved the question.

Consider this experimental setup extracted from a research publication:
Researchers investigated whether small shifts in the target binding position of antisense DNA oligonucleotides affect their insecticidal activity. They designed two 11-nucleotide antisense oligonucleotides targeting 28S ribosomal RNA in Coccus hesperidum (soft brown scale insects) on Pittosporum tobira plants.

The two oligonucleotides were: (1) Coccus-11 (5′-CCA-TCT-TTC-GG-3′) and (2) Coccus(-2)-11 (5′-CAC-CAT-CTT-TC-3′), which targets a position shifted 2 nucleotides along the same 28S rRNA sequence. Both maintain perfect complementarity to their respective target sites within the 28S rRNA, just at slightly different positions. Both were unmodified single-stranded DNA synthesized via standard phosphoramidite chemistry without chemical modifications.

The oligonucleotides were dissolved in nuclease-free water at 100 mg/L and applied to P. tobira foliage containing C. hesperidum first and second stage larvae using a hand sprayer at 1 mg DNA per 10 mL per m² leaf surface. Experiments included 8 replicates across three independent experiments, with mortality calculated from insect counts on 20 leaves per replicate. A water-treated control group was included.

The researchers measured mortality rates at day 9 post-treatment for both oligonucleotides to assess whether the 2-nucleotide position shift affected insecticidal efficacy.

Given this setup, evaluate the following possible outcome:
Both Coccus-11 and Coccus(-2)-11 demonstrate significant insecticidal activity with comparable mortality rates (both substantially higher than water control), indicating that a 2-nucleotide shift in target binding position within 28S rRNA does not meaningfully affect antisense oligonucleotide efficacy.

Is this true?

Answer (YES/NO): YES